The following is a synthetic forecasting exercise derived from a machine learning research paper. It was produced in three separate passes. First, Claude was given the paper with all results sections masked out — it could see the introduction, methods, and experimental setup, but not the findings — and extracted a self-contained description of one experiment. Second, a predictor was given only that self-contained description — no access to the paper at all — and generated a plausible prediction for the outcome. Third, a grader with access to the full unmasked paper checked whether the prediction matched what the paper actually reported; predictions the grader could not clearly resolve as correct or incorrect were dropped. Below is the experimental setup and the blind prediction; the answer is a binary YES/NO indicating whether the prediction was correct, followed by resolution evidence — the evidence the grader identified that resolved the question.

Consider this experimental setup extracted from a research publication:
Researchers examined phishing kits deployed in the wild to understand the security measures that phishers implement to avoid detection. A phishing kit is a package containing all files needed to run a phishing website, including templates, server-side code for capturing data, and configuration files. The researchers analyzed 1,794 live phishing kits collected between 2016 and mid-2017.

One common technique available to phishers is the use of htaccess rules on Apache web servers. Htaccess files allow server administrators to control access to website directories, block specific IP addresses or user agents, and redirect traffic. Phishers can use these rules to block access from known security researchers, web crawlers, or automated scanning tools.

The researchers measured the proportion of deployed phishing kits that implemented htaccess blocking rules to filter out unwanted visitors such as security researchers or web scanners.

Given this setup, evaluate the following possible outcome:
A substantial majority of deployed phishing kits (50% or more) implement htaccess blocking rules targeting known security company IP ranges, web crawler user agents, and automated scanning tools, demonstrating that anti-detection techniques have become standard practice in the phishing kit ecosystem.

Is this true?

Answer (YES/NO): YES